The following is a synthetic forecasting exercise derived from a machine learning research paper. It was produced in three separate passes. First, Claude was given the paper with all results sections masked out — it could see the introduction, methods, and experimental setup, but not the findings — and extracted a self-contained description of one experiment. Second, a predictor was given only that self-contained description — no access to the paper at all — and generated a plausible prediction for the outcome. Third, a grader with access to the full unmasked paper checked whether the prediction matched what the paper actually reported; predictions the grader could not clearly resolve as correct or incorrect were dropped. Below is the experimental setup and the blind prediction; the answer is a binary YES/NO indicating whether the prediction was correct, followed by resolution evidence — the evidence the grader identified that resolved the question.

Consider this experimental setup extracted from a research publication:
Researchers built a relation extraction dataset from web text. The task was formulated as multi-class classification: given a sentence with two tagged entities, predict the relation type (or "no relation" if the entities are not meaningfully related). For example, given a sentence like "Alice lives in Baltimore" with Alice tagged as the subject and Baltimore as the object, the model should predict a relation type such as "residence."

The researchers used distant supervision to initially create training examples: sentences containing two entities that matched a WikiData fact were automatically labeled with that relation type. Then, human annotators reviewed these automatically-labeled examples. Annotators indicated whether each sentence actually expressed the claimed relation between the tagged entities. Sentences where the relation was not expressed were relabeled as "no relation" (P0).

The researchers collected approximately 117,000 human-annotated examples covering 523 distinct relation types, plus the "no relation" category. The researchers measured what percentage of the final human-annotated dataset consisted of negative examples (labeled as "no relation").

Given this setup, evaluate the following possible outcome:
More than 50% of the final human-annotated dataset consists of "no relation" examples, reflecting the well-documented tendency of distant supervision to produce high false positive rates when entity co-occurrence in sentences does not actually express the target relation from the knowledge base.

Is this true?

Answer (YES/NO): YES